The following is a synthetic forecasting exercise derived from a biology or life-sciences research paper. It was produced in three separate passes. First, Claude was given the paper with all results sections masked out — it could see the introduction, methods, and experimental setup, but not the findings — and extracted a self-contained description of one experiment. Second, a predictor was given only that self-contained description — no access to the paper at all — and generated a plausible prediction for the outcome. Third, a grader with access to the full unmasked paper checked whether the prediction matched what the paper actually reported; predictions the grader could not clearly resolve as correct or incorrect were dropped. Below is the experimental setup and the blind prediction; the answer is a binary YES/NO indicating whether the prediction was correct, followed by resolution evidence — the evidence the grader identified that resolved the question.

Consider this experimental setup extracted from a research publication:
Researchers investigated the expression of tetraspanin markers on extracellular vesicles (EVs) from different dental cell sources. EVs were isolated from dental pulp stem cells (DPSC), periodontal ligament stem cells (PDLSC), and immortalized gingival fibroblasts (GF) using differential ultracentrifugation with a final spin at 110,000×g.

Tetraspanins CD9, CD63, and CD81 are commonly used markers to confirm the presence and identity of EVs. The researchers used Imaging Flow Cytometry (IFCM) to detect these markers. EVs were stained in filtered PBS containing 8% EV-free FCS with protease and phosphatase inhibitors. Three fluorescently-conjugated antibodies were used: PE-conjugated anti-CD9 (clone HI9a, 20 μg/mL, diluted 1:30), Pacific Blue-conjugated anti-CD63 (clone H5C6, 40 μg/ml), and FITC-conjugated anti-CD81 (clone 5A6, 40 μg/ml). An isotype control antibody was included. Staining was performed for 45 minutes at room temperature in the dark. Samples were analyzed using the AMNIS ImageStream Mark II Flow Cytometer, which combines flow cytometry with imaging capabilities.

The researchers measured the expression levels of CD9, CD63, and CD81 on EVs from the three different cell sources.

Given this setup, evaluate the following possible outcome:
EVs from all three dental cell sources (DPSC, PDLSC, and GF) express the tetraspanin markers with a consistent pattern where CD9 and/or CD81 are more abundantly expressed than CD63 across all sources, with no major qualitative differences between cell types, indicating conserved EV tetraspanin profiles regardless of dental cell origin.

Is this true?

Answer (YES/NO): NO